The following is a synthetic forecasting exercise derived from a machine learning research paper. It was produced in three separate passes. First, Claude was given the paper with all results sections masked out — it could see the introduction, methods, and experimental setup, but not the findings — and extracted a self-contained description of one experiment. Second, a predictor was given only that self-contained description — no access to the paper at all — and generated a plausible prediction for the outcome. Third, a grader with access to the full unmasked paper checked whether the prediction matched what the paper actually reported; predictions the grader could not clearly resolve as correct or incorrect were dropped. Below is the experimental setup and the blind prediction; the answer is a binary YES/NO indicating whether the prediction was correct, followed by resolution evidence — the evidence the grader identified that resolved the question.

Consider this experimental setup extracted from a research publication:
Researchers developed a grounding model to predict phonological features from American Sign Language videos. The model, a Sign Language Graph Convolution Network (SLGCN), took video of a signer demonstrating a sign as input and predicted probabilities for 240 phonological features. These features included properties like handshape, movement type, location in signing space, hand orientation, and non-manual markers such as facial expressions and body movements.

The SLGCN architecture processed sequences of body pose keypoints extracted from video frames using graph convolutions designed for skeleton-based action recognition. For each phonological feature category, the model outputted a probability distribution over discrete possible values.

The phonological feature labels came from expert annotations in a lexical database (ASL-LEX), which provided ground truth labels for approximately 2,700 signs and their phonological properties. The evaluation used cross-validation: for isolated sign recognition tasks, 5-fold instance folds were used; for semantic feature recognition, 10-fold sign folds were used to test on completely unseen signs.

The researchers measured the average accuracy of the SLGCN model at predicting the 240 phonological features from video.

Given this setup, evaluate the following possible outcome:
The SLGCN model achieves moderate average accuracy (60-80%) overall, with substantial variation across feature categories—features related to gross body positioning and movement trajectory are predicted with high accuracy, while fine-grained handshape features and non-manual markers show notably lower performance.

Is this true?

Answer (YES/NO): NO